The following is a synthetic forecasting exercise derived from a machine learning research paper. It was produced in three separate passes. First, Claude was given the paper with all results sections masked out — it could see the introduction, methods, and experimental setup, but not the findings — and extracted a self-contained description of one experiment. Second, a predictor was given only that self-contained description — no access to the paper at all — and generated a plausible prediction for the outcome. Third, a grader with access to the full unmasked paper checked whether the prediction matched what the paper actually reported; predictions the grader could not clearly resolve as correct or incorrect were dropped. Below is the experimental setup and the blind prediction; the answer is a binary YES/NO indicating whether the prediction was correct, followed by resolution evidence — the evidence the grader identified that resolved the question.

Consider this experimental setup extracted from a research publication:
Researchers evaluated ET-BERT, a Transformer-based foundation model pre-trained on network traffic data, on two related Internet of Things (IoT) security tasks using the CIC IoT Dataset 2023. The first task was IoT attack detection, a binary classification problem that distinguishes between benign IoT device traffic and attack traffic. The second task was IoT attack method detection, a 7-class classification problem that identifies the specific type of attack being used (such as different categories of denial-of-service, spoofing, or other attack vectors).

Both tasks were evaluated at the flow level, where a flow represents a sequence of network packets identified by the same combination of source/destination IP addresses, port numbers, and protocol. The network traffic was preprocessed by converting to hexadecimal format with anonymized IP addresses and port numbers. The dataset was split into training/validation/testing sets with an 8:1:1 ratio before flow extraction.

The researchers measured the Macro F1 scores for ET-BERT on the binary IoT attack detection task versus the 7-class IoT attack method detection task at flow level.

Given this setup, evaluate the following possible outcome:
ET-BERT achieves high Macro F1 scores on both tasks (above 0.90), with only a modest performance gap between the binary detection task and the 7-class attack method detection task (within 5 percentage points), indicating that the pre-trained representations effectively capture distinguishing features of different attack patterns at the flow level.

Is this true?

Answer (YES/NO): NO